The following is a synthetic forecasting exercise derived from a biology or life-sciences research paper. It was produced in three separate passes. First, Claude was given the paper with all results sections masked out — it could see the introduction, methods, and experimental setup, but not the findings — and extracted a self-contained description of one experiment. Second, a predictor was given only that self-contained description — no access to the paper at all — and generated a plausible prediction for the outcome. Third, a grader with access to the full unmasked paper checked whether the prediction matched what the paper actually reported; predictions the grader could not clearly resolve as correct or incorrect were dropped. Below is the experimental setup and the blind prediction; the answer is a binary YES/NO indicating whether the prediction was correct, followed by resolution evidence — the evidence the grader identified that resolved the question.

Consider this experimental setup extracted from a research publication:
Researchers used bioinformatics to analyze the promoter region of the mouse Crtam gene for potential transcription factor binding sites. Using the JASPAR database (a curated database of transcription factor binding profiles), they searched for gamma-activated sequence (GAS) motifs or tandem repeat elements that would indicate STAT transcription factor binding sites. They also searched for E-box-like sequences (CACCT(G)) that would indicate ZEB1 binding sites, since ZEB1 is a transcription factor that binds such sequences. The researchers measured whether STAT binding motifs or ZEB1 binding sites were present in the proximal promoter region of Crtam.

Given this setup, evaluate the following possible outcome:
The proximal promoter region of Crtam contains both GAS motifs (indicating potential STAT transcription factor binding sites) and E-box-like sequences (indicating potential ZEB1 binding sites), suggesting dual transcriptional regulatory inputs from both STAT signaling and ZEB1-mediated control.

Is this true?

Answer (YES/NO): NO